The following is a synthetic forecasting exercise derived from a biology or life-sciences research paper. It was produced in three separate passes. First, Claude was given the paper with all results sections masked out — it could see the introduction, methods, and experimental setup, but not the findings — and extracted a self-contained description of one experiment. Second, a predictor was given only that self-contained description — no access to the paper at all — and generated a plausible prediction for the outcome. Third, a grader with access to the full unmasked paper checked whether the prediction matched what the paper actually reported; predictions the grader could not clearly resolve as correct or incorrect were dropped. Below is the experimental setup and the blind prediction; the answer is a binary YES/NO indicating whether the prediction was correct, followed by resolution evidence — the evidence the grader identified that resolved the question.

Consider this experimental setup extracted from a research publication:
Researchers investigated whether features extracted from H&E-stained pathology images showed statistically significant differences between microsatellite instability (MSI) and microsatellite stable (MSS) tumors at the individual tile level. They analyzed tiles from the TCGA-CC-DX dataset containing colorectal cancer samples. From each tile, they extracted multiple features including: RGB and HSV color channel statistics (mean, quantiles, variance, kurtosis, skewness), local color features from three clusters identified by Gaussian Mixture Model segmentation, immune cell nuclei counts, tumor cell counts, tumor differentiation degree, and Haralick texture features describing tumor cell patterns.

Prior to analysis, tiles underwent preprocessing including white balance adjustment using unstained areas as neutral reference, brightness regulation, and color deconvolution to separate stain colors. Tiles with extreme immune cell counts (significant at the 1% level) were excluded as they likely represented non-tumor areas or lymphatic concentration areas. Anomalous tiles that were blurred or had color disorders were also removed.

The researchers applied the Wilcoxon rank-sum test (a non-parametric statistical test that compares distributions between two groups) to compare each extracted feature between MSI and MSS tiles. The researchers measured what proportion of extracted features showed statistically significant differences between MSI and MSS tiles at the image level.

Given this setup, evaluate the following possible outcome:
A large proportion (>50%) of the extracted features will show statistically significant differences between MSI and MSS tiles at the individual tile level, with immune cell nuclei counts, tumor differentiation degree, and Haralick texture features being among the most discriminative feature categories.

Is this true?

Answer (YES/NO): NO